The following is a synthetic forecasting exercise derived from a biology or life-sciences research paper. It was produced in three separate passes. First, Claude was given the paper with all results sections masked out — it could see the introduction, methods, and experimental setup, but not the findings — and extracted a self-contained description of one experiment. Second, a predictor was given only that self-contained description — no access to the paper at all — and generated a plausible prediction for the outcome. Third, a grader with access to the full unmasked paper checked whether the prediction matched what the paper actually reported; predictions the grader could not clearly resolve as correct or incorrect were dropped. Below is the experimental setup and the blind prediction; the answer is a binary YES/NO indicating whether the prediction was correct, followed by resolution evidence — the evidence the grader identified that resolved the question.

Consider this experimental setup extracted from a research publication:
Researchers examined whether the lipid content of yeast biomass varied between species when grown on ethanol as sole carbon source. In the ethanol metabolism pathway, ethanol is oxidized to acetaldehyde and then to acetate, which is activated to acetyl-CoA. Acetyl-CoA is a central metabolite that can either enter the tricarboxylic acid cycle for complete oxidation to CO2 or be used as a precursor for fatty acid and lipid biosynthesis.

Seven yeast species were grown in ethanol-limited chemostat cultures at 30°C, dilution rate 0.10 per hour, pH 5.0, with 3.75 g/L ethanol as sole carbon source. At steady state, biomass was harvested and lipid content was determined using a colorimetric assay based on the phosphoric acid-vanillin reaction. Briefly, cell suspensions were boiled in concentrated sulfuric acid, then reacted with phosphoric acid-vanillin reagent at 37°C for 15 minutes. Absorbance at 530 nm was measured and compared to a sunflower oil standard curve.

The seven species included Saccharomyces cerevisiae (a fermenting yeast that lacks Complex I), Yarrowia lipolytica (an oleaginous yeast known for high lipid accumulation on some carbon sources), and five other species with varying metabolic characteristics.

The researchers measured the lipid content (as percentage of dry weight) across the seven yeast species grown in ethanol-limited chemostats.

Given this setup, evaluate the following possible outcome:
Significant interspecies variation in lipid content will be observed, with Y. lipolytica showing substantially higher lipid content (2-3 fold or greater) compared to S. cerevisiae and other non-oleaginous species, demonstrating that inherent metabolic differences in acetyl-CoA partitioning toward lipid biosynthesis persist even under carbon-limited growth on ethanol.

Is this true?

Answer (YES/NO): NO